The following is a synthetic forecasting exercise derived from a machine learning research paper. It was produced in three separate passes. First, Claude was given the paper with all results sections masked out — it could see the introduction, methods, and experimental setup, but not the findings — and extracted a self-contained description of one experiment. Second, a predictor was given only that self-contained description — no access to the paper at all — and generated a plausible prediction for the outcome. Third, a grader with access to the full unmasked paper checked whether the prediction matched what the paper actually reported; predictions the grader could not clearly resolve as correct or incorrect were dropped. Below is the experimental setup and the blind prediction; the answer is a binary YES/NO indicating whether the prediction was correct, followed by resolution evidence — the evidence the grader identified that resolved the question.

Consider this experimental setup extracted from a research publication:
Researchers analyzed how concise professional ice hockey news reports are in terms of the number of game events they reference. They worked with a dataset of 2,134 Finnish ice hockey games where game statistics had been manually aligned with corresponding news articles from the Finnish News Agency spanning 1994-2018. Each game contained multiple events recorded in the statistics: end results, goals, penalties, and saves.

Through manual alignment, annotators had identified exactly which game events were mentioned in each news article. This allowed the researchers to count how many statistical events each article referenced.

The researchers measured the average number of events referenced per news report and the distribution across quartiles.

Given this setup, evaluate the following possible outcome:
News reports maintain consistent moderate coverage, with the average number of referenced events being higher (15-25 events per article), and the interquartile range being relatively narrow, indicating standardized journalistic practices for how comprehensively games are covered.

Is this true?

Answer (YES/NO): NO